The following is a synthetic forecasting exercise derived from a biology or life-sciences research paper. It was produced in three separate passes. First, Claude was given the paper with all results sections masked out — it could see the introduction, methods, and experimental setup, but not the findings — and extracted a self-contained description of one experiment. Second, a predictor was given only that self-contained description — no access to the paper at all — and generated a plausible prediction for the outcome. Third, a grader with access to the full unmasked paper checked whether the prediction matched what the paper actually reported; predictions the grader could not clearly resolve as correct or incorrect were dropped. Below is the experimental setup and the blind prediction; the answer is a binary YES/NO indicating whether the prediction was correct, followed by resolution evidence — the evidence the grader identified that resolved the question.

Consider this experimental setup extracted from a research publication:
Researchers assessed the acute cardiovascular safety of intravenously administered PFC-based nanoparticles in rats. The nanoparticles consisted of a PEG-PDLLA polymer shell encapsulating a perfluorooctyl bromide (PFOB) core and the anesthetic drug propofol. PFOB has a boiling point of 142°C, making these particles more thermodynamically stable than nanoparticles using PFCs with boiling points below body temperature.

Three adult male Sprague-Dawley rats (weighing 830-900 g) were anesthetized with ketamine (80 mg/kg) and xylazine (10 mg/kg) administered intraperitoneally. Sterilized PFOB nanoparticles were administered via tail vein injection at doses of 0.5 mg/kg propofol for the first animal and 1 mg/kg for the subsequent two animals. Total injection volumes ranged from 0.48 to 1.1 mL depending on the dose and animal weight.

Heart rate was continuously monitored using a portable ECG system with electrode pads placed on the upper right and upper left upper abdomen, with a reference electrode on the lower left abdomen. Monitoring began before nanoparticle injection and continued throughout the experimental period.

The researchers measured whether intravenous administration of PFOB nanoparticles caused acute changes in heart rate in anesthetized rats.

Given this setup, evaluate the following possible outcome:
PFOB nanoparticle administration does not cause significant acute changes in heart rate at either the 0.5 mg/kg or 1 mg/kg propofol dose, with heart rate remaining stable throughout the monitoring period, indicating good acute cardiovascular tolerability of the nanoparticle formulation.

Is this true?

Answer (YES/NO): YES